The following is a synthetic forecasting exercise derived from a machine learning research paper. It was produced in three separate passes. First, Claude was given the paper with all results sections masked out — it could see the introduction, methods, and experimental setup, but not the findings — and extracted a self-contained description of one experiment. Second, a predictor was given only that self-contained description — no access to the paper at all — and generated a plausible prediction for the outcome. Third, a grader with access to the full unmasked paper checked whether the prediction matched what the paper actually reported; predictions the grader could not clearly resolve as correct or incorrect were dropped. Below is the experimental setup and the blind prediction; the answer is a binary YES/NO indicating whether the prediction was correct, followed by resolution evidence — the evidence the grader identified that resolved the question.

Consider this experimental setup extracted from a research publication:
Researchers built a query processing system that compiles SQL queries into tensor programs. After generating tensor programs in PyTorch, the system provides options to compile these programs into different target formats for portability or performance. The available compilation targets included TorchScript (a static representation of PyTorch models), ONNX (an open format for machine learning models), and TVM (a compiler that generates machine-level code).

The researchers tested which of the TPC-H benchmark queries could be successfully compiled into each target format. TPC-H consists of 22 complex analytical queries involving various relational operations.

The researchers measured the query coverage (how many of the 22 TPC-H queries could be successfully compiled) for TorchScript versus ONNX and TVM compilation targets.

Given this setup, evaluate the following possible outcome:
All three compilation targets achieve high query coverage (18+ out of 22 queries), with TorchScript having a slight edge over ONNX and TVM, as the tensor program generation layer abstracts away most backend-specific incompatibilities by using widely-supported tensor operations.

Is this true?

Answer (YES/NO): NO